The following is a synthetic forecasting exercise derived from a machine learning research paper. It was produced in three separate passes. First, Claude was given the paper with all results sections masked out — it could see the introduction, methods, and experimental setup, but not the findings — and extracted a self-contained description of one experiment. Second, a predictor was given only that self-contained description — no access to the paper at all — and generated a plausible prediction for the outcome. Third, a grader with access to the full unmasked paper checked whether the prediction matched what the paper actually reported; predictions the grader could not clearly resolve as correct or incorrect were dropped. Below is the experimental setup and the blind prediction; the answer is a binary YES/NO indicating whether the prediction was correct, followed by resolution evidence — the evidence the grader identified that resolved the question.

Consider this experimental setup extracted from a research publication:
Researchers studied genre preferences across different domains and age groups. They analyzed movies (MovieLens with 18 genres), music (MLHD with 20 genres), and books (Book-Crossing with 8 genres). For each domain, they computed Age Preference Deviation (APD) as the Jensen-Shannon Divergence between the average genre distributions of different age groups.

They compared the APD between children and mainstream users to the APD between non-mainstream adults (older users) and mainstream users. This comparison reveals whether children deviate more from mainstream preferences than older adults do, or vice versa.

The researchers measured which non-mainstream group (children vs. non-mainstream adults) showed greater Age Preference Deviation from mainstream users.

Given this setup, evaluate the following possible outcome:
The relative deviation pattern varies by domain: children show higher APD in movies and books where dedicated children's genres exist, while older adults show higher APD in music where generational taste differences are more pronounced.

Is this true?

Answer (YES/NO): NO